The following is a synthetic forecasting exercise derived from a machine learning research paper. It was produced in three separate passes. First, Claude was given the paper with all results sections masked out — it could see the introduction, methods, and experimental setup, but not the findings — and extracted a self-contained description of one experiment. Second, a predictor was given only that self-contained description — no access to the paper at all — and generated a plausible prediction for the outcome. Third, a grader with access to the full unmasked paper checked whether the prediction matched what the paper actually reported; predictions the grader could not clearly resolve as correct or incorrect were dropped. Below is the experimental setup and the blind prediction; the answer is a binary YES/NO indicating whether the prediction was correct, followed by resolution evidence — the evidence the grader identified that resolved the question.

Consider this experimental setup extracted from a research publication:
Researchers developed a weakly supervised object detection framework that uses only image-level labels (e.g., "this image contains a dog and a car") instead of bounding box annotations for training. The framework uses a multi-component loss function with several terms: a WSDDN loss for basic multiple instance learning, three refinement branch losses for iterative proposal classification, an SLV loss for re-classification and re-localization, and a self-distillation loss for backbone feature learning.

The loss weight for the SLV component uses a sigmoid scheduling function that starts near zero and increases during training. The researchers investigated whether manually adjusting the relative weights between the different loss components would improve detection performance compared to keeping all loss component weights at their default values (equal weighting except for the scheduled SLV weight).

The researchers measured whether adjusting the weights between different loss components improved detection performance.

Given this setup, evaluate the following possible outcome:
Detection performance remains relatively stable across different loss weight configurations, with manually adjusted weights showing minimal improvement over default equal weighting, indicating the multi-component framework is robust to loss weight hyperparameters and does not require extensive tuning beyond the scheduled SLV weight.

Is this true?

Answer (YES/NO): YES